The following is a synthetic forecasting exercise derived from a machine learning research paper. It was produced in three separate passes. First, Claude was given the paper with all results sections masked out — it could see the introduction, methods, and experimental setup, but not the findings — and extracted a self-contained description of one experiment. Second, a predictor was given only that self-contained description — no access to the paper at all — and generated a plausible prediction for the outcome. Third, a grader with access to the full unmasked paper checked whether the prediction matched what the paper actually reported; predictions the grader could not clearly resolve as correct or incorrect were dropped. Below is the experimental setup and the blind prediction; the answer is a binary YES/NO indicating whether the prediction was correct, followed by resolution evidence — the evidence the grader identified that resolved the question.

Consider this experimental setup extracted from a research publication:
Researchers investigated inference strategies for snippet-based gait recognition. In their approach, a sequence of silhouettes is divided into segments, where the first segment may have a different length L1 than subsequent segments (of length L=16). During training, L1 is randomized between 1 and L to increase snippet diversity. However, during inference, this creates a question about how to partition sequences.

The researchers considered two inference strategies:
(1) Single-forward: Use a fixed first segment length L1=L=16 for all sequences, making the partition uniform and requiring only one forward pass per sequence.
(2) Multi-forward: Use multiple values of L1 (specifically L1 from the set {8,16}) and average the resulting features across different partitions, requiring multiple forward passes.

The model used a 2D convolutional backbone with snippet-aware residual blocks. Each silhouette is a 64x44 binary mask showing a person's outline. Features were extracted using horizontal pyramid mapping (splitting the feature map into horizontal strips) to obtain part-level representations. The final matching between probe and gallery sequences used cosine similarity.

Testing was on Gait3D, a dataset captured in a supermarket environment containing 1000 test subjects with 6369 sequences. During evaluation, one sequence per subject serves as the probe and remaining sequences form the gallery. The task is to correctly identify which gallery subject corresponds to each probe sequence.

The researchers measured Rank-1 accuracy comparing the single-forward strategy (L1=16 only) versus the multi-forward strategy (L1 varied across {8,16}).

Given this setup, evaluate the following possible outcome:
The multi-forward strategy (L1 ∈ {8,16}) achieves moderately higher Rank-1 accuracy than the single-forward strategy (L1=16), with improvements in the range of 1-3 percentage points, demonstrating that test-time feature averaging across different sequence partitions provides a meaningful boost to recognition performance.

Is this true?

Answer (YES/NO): NO